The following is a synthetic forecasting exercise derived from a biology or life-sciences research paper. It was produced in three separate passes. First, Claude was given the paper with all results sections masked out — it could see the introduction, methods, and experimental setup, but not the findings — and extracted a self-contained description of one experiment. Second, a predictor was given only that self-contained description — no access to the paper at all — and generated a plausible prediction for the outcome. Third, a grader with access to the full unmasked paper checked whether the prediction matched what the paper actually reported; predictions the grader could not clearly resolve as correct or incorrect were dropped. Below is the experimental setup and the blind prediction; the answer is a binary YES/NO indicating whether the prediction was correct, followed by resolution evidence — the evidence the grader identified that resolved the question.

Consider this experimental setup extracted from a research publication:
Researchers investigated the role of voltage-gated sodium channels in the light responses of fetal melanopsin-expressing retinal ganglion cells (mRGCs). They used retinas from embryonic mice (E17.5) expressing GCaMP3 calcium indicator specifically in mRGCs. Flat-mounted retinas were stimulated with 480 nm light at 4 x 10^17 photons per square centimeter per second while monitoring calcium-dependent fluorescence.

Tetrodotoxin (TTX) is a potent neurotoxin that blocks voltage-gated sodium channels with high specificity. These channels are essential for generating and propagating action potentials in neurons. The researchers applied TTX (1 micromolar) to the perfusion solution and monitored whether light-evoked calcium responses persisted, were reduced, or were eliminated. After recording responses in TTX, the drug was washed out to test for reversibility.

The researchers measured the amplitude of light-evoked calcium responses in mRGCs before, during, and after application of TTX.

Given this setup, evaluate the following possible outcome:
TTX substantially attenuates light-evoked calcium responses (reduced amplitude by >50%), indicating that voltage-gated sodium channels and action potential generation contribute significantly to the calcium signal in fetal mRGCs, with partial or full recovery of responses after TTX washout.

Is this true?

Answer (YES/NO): YES